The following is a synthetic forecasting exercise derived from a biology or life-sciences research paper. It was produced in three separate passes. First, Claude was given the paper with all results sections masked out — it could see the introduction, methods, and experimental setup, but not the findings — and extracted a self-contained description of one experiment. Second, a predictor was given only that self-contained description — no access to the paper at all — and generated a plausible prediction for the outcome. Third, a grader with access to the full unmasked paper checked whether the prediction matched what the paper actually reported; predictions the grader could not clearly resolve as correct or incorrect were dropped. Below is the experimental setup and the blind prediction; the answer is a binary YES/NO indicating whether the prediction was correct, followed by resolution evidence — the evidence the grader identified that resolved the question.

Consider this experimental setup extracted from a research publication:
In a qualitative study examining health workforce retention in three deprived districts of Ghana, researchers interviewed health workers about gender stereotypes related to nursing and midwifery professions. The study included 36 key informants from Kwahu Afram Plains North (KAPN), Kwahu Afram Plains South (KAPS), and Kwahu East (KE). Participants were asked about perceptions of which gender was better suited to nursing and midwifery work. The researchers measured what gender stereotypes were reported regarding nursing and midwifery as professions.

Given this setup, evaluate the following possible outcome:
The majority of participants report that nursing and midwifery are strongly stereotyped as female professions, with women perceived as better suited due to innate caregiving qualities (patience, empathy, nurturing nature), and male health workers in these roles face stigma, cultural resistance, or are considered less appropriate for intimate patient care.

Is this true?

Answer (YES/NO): NO